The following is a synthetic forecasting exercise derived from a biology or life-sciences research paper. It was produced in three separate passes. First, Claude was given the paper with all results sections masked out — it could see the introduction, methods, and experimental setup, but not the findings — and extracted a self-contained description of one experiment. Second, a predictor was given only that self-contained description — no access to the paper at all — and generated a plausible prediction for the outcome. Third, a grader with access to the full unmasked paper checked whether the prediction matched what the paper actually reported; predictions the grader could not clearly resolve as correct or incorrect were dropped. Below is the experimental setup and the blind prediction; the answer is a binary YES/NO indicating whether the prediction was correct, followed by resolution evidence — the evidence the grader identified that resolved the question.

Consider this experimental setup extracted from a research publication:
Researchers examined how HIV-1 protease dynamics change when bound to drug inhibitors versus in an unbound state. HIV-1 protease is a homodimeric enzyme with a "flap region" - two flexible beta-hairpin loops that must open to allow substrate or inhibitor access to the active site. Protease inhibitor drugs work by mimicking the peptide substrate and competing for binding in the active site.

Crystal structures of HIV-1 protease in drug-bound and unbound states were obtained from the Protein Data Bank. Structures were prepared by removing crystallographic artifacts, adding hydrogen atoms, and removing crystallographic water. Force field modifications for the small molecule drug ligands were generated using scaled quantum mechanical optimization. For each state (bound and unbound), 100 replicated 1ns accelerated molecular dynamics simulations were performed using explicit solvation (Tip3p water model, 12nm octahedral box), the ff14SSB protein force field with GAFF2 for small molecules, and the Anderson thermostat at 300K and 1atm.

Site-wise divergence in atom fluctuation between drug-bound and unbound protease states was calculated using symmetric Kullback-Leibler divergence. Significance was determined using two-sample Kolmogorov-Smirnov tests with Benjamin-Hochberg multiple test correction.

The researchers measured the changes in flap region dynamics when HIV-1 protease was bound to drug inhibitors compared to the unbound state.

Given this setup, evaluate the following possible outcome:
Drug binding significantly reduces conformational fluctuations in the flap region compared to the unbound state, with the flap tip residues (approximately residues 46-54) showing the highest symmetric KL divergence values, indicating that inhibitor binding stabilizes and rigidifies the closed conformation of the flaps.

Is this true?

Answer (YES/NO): NO